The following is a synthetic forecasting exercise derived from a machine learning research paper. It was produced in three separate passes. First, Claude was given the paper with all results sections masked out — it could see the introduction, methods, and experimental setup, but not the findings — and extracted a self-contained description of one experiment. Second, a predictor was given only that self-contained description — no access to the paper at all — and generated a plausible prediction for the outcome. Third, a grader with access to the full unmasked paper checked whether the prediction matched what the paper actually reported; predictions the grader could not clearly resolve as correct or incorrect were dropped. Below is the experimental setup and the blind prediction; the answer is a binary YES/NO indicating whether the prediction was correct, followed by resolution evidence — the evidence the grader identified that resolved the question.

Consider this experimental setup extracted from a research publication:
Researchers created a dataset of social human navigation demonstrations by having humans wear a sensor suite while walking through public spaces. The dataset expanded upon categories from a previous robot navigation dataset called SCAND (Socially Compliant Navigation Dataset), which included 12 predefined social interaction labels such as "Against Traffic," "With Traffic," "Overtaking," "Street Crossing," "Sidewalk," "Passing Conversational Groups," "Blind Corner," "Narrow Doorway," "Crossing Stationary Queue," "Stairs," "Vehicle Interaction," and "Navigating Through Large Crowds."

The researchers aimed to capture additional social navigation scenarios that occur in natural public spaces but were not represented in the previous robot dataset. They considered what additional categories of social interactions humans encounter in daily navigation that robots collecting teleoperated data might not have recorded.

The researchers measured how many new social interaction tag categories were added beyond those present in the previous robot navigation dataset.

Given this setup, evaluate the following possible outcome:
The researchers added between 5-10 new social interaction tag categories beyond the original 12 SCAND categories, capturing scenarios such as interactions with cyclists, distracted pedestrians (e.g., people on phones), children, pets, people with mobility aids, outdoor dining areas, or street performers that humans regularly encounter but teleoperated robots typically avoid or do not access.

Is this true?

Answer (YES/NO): NO